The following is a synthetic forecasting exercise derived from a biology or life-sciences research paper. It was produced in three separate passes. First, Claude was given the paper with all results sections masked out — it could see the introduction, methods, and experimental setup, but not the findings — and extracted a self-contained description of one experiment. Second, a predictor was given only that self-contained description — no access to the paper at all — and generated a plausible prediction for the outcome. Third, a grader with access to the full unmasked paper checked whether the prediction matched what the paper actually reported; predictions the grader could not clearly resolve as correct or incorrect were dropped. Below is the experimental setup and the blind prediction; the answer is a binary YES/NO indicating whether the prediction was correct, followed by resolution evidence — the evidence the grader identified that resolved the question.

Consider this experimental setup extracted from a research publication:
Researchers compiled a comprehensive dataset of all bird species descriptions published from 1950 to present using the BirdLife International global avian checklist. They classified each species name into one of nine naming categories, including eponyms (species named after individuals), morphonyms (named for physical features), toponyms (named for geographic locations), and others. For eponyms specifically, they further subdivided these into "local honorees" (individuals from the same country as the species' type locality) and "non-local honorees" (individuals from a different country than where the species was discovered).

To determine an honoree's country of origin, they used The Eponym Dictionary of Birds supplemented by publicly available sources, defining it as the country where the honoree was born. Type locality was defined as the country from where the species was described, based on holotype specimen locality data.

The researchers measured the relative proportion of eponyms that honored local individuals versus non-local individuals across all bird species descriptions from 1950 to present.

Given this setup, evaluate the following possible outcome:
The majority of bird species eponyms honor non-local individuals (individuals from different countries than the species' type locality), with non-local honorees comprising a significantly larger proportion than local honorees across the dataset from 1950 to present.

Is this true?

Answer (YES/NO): YES